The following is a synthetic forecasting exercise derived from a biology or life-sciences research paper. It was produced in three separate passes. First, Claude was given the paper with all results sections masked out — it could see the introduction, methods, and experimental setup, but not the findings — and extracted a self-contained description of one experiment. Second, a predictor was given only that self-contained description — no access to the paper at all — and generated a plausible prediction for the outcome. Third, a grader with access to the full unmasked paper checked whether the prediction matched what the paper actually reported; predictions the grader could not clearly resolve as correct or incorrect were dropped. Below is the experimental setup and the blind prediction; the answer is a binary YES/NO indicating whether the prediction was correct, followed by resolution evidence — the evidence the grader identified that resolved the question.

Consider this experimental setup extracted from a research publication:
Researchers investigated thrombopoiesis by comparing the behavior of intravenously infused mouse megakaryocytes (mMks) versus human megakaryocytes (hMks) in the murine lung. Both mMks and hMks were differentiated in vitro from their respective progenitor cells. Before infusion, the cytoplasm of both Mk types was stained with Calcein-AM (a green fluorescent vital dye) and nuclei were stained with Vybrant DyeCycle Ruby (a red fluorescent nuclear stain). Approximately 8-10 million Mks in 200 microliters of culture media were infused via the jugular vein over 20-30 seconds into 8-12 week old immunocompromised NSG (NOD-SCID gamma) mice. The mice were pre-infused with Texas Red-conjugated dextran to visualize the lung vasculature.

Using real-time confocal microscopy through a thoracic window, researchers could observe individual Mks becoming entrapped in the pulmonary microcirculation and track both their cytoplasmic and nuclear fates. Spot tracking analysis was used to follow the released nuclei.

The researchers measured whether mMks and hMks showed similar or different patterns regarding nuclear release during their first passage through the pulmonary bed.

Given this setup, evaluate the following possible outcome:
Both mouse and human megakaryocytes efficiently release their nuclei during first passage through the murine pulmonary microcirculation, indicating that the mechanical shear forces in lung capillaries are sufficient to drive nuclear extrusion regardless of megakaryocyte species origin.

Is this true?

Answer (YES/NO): NO